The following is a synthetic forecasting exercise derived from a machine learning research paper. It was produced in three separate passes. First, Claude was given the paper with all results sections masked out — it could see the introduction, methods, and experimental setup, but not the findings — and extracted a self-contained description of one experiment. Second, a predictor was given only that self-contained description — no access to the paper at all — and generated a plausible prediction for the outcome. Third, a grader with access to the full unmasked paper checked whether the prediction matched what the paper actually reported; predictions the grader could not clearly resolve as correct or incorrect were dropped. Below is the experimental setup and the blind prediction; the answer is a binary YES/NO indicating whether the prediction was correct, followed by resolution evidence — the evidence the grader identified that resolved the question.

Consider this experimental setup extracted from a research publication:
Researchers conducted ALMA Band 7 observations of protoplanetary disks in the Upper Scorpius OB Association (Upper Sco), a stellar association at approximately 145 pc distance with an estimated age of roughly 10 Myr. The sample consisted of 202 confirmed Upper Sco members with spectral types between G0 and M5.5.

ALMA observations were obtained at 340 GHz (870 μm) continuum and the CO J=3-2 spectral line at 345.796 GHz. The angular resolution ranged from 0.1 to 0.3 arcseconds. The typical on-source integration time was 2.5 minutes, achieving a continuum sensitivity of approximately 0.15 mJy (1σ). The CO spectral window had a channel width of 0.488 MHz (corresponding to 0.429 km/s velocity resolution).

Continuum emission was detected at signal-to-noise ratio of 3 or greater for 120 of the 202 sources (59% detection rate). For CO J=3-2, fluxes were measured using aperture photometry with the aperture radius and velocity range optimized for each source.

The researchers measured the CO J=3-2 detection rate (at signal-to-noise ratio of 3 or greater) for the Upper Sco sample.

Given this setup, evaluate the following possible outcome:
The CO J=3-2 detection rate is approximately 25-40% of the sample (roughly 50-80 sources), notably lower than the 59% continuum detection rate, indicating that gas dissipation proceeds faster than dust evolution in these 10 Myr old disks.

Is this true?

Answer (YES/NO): NO